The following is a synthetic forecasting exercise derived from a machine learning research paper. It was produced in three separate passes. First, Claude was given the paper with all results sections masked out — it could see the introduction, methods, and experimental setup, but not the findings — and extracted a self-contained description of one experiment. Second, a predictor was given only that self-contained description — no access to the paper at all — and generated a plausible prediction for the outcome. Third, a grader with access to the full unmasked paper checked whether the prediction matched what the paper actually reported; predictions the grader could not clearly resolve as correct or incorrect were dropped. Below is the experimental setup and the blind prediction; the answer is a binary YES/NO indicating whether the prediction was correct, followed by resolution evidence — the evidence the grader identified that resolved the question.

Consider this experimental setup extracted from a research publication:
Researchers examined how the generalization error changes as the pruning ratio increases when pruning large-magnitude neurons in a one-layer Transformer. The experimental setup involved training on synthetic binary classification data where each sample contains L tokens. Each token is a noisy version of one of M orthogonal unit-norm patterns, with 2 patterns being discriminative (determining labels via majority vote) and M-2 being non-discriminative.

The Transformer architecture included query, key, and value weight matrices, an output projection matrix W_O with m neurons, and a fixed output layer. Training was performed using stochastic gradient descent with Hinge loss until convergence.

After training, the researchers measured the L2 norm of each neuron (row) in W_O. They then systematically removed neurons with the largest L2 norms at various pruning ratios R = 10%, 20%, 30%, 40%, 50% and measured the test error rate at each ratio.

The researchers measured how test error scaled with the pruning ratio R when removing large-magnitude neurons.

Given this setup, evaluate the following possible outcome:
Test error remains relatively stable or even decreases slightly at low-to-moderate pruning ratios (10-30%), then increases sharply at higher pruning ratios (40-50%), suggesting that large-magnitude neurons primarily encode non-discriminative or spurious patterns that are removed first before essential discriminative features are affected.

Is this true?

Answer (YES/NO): NO